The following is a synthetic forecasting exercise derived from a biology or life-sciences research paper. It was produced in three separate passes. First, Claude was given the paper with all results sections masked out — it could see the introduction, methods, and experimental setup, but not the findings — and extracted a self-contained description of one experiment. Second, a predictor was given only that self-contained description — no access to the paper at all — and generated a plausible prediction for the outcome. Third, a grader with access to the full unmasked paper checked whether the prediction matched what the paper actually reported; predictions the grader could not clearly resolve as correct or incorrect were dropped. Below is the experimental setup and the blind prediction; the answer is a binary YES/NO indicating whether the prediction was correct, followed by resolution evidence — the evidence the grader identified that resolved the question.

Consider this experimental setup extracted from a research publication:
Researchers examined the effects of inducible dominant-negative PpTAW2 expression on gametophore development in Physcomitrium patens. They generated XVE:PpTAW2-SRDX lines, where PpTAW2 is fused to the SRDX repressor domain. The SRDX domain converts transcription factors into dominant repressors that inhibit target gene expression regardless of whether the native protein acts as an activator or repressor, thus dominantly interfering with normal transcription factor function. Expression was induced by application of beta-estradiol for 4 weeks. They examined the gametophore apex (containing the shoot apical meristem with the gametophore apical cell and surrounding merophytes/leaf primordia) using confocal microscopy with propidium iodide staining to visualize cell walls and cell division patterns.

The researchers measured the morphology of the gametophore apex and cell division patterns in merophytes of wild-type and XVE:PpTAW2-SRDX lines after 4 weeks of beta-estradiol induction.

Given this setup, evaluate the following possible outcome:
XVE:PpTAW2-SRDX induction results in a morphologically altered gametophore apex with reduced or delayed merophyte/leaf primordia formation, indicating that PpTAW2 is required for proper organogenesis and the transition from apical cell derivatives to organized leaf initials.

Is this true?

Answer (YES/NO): NO